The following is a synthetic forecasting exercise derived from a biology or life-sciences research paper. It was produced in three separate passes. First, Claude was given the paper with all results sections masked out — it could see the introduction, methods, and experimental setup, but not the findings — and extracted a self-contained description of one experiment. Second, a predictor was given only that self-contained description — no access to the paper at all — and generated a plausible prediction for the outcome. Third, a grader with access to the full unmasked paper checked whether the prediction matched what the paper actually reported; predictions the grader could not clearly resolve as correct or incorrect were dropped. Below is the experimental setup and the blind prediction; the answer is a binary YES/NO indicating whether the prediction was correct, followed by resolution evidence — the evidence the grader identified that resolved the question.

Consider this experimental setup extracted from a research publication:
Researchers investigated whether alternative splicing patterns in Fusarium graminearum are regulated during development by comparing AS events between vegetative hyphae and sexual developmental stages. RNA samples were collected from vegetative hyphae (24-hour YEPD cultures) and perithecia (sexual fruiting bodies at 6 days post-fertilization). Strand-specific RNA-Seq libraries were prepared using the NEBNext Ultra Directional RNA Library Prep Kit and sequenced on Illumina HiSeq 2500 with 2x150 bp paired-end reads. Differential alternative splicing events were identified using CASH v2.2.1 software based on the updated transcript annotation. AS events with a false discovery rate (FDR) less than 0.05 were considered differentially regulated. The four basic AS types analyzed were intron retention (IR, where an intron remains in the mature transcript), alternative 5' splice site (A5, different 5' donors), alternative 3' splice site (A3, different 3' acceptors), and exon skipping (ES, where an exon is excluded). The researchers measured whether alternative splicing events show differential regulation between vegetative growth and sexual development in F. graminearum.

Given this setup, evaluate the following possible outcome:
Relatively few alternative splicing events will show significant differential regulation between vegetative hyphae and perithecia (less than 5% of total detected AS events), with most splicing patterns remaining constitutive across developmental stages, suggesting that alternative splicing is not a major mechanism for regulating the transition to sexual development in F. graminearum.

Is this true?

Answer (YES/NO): NO